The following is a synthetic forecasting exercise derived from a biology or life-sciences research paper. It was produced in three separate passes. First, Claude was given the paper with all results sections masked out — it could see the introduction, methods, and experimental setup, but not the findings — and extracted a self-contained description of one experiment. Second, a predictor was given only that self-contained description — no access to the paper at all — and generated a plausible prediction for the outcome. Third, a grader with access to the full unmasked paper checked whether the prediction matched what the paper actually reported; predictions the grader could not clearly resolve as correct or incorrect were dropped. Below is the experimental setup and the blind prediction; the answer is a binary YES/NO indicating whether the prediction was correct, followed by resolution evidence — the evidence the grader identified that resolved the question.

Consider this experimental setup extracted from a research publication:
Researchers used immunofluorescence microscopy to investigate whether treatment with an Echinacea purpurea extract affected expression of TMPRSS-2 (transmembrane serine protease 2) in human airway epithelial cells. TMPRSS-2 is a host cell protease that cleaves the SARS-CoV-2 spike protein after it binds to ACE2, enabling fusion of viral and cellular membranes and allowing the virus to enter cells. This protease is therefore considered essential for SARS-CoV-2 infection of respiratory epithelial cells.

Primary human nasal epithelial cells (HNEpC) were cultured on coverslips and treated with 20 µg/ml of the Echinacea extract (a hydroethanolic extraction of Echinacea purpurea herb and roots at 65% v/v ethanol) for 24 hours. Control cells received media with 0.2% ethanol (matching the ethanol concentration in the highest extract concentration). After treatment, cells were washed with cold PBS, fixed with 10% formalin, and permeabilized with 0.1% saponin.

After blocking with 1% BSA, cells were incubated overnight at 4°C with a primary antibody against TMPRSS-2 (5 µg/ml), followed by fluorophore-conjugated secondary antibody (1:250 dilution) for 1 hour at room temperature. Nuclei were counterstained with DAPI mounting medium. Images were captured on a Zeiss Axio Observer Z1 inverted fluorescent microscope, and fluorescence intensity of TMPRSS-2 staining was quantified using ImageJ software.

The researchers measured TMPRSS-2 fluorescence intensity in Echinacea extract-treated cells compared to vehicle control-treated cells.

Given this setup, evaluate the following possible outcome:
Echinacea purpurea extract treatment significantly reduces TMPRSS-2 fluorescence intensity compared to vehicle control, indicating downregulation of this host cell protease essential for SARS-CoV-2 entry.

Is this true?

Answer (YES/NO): YES